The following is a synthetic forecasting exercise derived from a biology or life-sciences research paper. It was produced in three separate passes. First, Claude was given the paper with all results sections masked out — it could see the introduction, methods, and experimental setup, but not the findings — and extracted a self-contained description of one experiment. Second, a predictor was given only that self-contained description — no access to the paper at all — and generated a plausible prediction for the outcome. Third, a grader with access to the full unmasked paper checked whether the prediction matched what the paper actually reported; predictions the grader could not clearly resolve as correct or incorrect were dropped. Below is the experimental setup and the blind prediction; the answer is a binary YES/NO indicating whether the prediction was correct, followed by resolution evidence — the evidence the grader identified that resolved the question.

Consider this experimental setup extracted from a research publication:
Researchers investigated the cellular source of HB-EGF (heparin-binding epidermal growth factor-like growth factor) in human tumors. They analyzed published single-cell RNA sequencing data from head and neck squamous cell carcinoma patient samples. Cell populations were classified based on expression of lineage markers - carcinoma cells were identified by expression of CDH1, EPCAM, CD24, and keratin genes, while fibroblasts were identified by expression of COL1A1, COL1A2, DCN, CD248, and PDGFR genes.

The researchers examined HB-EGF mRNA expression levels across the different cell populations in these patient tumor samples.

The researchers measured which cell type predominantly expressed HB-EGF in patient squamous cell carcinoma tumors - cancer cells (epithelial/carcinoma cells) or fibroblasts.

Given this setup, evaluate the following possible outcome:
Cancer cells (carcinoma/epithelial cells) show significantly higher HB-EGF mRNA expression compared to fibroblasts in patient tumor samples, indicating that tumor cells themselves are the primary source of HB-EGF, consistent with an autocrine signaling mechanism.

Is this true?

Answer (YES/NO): NO